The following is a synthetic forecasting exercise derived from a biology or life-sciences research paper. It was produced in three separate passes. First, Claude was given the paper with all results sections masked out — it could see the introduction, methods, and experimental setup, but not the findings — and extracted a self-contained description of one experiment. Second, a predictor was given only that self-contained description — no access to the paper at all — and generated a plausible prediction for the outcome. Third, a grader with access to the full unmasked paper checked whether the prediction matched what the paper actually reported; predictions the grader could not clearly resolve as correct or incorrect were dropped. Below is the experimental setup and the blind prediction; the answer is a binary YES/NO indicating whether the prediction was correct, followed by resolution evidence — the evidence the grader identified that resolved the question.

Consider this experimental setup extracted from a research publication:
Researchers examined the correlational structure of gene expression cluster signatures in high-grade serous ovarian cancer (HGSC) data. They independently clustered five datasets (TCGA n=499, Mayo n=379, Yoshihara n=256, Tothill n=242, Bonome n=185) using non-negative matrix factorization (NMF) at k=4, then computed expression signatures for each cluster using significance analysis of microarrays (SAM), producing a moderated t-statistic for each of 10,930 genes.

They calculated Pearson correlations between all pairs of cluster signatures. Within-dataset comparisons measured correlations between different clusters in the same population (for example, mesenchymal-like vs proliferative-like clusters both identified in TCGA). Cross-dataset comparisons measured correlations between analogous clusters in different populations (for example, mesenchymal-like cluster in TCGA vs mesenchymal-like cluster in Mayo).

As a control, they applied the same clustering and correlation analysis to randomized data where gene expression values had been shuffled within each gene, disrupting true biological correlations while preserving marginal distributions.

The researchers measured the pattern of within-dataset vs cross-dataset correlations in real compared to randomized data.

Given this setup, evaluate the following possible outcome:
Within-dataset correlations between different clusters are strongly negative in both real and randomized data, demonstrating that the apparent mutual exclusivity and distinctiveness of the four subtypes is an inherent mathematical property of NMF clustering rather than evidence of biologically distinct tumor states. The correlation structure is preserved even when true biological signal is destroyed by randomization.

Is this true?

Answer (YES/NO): NO